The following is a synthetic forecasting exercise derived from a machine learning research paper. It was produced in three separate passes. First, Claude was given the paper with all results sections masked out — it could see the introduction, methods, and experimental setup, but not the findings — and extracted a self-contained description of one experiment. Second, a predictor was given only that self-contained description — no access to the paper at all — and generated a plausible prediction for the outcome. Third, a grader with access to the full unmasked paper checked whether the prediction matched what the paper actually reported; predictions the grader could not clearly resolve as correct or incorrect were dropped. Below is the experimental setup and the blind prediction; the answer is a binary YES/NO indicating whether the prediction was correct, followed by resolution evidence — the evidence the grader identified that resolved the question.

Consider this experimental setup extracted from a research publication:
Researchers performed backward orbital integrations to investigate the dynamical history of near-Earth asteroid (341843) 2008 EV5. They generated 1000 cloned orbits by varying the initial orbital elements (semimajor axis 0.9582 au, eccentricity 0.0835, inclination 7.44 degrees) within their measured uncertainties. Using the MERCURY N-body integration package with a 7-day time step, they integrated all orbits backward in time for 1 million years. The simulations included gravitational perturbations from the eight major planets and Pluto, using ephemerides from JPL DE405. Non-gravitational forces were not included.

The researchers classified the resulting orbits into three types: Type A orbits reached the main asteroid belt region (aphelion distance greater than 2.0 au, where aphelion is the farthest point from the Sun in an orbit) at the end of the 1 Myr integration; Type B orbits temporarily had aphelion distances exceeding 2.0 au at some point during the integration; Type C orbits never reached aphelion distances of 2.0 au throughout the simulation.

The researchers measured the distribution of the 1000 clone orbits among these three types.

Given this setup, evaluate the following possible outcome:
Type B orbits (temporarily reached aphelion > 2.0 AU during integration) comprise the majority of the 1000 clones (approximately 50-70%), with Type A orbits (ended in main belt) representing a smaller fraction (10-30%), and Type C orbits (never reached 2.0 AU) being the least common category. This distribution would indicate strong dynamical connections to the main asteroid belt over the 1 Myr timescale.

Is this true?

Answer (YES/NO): NO